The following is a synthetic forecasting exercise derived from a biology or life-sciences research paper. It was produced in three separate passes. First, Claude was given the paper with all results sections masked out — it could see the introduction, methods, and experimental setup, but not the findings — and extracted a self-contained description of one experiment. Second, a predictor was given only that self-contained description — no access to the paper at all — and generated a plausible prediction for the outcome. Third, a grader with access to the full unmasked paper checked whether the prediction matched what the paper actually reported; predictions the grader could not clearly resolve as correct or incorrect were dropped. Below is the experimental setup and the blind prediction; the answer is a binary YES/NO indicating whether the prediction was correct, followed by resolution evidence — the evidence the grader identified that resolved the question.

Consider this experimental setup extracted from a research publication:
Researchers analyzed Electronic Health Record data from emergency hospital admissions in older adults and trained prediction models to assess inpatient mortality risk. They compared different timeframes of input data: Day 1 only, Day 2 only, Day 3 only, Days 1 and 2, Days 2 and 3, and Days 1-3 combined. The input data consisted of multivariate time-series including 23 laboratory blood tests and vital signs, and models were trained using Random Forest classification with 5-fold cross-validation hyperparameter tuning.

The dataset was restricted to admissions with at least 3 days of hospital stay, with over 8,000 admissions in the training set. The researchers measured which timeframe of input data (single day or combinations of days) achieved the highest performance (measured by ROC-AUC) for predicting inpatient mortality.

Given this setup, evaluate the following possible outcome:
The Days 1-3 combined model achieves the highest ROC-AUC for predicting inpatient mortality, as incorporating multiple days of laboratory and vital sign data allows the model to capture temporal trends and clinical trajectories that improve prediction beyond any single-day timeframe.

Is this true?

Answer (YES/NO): NO